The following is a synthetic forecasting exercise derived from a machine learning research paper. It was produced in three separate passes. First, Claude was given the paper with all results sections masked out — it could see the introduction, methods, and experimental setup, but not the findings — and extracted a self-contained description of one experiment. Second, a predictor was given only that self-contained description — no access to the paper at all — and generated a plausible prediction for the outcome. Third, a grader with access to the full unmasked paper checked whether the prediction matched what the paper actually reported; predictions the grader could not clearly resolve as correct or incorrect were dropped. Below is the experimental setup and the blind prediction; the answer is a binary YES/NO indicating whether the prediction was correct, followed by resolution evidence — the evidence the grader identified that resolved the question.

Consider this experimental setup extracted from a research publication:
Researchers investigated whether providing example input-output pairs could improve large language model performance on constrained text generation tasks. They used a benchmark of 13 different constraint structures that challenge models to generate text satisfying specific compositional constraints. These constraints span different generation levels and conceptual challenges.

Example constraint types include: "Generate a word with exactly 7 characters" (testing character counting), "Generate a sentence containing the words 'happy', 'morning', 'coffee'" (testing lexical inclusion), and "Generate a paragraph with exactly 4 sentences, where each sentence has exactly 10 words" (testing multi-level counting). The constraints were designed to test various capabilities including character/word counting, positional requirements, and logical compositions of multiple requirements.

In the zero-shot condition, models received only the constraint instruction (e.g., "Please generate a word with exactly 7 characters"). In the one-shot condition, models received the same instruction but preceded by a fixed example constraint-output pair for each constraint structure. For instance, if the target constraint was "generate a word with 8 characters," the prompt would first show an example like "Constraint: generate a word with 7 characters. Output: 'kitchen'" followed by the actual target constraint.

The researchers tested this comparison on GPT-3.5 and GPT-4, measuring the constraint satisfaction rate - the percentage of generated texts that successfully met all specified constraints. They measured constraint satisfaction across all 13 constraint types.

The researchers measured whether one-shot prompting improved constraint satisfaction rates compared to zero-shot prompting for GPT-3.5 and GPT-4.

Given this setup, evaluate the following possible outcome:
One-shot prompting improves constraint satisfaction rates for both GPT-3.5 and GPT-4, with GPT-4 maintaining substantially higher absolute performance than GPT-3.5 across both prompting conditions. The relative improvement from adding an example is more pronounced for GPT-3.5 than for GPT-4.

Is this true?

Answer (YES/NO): NO